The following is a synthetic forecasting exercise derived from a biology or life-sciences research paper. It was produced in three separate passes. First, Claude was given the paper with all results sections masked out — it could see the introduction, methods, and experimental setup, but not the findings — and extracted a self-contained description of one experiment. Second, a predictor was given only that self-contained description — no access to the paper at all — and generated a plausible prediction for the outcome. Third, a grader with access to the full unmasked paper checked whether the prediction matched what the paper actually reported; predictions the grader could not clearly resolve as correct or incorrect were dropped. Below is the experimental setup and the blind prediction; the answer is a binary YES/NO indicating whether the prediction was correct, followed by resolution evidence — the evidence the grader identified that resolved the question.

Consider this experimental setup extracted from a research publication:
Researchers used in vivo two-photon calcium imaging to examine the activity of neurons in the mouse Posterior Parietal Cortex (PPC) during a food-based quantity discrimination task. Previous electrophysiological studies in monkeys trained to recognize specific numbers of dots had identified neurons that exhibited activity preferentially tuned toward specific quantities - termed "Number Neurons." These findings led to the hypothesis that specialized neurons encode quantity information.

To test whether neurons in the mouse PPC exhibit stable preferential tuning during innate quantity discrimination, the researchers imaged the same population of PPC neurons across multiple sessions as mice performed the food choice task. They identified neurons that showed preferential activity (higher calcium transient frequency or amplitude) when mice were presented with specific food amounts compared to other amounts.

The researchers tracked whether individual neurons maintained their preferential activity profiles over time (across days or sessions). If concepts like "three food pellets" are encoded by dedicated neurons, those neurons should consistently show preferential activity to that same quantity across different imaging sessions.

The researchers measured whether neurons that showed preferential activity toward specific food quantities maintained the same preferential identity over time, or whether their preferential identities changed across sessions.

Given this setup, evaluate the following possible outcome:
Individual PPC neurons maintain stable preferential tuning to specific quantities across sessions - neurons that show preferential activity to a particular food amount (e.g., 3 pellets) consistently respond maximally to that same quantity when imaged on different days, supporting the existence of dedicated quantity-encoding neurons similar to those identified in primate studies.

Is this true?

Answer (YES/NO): NO